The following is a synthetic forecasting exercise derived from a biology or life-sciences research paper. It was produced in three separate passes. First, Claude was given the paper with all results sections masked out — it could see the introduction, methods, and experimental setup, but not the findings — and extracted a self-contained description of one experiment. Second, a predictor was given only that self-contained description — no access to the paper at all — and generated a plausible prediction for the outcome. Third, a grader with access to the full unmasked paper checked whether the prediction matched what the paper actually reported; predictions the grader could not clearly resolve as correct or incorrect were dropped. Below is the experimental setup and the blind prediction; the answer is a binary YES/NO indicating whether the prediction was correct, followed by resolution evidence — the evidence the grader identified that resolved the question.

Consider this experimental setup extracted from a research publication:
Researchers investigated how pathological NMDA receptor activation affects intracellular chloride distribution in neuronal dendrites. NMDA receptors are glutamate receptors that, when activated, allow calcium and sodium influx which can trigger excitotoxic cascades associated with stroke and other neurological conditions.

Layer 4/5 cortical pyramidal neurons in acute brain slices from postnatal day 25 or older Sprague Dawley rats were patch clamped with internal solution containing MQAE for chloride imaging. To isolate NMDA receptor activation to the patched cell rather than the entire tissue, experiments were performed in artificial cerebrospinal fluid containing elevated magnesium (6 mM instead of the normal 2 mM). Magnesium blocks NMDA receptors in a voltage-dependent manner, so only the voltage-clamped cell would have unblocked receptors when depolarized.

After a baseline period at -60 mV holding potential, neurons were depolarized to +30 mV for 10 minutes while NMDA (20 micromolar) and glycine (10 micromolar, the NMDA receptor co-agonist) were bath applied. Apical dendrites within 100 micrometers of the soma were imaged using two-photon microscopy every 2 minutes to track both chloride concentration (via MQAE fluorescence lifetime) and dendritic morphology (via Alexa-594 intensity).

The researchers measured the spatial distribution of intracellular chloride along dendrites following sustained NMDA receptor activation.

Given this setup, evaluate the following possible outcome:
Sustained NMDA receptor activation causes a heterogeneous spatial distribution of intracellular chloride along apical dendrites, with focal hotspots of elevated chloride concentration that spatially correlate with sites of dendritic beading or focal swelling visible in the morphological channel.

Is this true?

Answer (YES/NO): YES